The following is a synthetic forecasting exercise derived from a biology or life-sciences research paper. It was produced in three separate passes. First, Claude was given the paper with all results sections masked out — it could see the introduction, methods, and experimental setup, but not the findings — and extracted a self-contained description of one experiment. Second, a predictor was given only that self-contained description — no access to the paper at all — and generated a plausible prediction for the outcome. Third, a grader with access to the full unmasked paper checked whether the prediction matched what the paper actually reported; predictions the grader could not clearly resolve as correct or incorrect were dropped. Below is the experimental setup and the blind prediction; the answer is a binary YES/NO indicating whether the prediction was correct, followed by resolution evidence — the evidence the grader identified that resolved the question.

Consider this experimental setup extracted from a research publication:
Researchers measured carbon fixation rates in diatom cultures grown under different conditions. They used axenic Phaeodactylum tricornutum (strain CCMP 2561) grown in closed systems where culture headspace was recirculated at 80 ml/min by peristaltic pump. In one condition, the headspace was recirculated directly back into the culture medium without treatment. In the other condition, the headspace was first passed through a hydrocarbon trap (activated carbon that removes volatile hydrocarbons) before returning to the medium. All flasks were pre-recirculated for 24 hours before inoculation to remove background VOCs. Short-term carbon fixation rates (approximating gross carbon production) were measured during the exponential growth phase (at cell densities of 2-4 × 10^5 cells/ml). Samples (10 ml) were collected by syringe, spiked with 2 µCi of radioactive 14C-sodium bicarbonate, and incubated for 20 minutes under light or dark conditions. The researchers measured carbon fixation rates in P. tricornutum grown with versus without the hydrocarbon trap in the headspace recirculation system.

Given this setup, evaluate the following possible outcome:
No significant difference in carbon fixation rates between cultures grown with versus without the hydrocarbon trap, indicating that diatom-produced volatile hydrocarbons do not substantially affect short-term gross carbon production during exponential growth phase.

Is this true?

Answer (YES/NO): NO